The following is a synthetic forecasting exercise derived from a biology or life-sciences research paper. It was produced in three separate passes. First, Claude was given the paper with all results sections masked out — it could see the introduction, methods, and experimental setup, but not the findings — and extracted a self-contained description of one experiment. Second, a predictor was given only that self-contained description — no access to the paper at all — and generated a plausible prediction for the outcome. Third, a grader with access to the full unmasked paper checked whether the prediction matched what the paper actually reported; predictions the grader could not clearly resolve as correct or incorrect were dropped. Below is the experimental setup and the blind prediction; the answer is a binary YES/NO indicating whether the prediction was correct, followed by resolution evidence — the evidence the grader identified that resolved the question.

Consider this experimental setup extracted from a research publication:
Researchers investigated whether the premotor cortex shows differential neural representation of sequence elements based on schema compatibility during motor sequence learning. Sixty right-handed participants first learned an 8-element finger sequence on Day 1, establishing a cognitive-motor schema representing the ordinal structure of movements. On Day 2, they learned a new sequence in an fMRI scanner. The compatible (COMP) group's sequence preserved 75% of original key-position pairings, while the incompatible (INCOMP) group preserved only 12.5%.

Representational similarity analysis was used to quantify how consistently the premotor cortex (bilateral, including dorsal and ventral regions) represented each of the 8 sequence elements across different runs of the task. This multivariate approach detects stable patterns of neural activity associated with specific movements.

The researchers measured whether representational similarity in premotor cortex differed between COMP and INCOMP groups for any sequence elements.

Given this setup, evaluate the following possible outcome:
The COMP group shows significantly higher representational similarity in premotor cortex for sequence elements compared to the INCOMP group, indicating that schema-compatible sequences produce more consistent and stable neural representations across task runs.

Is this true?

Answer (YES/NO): NO